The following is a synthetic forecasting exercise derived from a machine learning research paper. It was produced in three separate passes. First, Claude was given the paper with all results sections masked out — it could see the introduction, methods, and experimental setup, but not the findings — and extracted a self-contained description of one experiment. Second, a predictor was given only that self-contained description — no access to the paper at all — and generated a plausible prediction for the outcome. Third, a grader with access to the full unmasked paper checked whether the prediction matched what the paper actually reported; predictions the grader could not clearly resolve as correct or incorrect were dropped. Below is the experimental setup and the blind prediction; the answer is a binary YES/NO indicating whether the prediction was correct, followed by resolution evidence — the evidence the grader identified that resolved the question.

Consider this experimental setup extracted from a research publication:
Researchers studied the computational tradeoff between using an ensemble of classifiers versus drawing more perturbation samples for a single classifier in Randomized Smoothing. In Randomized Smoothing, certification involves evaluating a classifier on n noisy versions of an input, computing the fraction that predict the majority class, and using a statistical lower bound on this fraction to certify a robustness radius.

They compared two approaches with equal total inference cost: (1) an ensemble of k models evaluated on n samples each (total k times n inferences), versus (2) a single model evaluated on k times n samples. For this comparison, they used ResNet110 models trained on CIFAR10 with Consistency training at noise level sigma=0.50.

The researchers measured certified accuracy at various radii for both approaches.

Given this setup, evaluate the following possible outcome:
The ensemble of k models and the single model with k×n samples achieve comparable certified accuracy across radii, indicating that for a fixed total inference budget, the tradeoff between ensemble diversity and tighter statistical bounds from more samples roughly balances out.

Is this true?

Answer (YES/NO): NO